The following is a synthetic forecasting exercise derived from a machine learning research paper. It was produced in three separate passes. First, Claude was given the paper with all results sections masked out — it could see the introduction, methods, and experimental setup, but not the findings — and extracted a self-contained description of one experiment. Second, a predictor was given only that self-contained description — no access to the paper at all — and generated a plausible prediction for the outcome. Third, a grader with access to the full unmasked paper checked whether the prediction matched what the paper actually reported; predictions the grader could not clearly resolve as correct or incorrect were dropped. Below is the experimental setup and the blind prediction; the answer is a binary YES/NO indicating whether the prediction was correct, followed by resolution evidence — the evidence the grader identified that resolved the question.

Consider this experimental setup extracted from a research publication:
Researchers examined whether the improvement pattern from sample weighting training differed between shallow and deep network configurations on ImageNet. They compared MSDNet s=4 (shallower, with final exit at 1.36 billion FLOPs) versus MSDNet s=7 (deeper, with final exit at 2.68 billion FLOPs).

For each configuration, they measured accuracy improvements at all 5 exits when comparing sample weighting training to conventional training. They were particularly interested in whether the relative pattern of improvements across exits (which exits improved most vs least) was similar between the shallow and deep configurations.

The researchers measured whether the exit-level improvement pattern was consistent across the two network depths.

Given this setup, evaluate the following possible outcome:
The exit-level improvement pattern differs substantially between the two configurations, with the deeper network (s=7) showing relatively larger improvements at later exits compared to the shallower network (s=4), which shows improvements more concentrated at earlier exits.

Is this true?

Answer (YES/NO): NO